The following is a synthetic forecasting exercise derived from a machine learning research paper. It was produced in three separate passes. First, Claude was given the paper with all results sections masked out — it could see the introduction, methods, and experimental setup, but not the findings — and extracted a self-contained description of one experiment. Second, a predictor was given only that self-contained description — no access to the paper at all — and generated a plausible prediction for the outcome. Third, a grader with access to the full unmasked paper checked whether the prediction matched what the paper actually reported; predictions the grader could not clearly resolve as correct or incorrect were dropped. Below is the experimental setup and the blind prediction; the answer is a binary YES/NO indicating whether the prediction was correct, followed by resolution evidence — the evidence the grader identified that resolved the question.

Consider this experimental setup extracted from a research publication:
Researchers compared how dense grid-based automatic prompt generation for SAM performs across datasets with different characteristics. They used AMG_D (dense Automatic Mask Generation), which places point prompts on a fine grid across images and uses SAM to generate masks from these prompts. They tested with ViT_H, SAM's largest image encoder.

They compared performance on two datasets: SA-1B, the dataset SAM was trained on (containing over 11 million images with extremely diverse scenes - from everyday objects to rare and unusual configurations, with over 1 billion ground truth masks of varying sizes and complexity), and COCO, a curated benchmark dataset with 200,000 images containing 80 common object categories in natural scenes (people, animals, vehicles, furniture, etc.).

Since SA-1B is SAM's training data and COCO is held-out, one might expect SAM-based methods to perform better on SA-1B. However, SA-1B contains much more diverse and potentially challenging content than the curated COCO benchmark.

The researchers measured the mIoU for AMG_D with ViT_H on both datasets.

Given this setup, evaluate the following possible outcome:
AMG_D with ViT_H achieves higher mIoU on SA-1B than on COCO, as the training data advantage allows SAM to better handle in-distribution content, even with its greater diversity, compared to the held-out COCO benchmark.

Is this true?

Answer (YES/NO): NO